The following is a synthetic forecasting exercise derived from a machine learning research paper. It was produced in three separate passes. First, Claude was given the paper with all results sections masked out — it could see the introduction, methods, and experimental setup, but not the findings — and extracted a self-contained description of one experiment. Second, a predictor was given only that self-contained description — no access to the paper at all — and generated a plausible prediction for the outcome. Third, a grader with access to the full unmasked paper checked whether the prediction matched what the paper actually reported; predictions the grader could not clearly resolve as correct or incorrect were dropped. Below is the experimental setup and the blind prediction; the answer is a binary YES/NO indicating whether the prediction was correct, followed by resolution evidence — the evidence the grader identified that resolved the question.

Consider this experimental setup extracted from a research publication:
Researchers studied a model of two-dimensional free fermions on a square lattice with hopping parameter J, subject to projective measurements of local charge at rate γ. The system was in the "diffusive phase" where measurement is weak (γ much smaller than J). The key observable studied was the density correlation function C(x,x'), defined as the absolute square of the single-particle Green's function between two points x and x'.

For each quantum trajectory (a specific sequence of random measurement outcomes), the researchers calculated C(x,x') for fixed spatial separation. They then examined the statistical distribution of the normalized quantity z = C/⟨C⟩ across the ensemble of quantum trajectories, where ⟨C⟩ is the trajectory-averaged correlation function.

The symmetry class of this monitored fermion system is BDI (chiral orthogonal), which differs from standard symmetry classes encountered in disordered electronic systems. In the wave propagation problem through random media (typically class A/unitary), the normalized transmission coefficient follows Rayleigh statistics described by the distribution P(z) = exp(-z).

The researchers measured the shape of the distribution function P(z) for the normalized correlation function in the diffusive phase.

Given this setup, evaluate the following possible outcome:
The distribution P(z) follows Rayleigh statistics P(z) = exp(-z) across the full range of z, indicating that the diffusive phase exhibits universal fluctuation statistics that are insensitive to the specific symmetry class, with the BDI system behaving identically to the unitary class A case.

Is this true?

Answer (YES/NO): NO